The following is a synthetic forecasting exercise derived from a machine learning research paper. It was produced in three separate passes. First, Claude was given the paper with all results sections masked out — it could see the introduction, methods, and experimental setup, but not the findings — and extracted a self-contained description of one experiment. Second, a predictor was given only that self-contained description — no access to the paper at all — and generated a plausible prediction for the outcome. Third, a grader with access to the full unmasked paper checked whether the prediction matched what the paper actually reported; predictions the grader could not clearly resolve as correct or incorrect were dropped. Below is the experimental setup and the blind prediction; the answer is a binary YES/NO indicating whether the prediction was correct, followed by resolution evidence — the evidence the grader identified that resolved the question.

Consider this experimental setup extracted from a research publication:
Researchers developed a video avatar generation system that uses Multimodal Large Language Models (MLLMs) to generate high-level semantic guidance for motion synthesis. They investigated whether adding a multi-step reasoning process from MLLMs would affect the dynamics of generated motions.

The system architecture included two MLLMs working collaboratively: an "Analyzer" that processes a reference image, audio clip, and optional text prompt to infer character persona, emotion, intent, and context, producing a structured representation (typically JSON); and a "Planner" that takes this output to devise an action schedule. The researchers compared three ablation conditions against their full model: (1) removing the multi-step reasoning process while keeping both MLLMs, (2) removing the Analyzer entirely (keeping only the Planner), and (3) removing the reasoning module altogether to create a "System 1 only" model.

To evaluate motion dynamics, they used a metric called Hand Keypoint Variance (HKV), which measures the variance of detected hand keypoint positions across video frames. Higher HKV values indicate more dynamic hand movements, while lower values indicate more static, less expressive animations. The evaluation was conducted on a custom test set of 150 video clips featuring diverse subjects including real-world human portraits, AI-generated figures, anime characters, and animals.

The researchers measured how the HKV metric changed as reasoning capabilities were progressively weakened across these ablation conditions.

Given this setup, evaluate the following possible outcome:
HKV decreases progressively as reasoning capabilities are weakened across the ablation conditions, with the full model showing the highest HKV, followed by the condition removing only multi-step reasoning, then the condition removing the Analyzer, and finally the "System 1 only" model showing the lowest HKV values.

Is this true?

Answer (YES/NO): YES